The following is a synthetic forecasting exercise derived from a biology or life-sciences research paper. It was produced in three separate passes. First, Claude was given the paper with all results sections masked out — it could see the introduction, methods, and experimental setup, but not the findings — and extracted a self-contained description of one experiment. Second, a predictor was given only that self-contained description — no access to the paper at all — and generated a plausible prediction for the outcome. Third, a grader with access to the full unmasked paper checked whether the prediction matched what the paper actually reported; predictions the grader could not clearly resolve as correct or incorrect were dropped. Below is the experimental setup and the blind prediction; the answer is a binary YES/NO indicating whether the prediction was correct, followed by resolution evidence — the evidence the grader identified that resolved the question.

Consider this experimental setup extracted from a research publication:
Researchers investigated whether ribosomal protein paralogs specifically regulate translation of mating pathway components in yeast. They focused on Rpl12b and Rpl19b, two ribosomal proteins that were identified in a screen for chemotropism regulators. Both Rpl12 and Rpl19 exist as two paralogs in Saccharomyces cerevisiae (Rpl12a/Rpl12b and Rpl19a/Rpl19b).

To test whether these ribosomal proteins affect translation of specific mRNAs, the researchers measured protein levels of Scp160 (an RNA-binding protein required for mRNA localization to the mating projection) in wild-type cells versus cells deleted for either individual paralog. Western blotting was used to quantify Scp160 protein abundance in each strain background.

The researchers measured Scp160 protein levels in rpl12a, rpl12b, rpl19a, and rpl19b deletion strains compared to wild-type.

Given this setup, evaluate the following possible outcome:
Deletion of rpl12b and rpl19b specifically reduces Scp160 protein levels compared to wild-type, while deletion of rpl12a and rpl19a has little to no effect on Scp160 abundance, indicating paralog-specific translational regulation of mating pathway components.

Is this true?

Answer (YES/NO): YES